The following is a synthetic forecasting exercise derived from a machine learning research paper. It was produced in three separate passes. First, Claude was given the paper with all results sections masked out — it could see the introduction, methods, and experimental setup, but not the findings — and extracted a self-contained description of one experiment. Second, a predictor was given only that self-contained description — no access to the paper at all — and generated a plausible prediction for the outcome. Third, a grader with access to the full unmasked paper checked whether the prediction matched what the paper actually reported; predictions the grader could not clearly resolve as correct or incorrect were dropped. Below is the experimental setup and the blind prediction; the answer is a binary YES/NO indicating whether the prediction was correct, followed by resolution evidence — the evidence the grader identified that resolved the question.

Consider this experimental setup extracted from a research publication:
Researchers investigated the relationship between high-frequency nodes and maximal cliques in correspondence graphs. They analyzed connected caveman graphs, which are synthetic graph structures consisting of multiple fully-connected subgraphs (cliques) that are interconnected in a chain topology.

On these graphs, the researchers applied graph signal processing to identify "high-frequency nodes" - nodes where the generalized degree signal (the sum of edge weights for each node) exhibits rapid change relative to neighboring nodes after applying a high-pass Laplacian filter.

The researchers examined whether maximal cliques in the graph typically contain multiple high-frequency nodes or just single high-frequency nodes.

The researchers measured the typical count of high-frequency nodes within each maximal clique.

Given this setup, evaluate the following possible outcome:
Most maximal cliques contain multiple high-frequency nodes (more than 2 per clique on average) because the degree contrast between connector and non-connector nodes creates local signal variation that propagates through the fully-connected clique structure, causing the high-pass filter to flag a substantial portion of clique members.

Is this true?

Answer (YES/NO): YES